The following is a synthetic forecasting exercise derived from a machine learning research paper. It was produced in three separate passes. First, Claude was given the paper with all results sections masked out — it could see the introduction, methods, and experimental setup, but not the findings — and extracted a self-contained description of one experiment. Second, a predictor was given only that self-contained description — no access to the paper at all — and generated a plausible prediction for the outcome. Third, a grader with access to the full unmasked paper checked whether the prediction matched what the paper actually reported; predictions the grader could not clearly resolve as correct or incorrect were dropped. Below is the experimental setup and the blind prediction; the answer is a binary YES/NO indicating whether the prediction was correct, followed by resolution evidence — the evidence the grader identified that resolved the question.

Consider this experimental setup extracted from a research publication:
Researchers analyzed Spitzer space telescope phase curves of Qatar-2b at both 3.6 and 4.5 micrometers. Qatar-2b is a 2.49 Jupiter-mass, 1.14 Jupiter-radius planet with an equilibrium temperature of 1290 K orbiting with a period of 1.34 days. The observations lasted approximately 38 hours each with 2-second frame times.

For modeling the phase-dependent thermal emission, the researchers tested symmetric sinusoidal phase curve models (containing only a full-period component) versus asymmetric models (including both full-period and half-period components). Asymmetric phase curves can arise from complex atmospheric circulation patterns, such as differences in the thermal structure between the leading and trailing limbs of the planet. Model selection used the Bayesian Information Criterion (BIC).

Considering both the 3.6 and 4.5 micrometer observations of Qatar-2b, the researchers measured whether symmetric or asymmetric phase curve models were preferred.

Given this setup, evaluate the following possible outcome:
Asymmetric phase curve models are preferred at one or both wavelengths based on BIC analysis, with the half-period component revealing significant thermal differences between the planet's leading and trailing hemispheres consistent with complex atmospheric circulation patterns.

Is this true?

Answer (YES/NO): NO